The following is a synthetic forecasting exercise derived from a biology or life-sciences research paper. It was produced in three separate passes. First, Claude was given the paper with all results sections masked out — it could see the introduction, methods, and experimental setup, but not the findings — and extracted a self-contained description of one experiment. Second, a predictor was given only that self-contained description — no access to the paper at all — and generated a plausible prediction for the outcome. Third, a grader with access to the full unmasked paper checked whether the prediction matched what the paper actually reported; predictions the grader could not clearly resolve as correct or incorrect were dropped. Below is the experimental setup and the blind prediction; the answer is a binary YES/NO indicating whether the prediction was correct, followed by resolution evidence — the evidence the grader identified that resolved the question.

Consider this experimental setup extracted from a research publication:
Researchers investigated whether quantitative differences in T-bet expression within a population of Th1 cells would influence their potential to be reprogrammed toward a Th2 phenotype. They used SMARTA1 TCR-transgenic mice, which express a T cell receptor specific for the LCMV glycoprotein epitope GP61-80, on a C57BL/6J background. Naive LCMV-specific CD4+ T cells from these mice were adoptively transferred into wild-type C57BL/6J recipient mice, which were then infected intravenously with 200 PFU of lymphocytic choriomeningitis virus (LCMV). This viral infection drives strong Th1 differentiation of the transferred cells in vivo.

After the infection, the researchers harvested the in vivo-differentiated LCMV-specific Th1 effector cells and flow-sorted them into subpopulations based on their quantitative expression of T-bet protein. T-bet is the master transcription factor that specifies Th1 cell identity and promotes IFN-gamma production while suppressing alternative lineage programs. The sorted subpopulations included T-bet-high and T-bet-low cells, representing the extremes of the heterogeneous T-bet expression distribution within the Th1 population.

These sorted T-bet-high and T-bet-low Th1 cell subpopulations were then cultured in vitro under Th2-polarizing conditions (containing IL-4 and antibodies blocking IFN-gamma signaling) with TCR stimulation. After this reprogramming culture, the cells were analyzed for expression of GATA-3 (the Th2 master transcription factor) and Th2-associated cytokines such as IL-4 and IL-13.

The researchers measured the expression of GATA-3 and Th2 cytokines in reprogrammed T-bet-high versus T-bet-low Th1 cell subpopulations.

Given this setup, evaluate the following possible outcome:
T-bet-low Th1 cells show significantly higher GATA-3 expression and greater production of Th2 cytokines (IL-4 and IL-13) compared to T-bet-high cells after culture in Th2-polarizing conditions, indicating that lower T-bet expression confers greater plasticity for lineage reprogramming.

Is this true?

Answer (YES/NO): YES